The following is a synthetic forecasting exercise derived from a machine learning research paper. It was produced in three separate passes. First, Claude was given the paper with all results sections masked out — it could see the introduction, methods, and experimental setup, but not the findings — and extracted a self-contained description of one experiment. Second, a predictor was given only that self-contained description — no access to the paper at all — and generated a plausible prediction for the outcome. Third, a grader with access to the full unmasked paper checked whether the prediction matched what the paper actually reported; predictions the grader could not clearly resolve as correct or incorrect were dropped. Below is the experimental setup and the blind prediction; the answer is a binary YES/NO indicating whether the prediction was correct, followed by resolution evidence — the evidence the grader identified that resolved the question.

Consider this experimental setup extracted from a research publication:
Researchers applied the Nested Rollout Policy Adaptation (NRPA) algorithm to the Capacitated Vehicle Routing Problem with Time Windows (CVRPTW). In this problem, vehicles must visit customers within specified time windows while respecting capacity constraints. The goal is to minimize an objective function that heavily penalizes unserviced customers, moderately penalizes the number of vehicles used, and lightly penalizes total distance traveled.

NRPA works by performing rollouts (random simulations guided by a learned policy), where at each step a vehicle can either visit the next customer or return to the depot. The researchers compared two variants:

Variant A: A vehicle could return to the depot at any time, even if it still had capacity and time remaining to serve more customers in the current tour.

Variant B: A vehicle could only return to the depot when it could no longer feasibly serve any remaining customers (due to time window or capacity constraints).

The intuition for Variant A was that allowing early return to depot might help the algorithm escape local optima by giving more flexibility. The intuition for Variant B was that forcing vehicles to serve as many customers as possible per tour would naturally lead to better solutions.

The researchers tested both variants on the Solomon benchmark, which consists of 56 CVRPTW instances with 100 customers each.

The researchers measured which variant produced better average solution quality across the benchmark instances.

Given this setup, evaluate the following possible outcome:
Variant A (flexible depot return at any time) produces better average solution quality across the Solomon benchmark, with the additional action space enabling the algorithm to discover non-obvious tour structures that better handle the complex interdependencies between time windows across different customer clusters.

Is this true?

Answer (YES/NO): NO